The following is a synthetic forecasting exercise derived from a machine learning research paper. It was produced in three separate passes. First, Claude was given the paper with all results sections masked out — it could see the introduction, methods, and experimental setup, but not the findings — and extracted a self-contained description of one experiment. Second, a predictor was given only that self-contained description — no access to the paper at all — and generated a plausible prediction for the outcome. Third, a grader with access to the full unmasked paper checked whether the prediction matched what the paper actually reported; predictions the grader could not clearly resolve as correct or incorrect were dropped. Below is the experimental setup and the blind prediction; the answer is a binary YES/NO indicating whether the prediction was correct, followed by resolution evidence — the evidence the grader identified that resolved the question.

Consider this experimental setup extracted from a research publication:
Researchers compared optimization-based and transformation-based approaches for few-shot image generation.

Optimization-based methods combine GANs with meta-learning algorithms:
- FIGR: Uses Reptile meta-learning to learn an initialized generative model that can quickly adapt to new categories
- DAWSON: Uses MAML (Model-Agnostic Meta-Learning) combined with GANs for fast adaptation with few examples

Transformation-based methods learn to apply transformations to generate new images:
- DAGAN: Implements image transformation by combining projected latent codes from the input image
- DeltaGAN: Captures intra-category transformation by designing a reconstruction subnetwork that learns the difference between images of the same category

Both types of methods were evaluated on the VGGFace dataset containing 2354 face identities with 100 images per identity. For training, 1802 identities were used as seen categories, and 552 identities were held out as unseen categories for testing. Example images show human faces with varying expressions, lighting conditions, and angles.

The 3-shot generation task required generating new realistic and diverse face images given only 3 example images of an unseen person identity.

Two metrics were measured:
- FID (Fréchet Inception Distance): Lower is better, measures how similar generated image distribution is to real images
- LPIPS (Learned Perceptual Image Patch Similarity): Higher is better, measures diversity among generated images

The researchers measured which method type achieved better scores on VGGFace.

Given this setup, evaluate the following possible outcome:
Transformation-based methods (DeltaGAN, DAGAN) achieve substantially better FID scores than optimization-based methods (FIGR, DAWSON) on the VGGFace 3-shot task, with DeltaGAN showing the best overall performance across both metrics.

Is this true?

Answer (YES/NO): YES